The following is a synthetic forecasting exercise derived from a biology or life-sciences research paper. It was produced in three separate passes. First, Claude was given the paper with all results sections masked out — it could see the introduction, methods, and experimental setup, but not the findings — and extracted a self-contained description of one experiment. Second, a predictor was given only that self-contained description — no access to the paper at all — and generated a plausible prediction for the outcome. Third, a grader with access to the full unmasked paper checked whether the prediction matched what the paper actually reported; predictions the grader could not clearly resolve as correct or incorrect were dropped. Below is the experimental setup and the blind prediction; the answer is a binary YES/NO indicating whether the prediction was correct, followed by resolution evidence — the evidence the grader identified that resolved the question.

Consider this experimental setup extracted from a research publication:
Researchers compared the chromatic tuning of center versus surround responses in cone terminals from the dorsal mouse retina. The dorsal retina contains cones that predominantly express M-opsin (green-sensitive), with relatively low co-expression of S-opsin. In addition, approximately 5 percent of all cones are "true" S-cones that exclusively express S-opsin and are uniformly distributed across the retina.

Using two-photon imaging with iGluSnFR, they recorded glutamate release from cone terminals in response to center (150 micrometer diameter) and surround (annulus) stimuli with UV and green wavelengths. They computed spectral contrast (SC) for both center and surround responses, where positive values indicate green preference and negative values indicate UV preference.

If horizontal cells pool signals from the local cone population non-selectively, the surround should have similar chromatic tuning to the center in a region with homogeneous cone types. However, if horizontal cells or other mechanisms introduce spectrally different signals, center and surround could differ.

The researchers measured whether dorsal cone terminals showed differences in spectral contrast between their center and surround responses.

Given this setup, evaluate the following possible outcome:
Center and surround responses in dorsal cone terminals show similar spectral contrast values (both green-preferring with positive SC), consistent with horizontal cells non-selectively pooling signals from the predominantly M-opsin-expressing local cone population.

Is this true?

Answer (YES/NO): YES